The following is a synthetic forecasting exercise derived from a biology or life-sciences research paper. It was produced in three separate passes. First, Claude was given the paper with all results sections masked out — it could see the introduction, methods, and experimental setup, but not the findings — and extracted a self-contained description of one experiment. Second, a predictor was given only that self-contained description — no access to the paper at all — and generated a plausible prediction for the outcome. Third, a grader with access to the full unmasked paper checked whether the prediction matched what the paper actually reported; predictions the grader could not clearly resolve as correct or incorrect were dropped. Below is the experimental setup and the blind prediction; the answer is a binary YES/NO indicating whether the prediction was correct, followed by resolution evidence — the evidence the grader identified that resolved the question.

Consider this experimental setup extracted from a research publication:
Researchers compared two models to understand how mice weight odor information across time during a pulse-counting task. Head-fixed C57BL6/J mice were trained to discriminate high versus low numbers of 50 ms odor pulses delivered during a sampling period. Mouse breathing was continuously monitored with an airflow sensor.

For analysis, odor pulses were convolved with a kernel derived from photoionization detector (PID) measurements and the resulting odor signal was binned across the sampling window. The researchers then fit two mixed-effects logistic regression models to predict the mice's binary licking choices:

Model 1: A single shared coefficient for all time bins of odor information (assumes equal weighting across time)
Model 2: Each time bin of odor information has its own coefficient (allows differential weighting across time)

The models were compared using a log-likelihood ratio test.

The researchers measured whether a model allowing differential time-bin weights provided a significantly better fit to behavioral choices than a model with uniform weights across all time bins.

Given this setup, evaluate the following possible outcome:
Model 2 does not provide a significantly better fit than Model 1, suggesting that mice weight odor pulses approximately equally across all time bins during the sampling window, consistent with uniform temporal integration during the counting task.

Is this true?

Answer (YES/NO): NO